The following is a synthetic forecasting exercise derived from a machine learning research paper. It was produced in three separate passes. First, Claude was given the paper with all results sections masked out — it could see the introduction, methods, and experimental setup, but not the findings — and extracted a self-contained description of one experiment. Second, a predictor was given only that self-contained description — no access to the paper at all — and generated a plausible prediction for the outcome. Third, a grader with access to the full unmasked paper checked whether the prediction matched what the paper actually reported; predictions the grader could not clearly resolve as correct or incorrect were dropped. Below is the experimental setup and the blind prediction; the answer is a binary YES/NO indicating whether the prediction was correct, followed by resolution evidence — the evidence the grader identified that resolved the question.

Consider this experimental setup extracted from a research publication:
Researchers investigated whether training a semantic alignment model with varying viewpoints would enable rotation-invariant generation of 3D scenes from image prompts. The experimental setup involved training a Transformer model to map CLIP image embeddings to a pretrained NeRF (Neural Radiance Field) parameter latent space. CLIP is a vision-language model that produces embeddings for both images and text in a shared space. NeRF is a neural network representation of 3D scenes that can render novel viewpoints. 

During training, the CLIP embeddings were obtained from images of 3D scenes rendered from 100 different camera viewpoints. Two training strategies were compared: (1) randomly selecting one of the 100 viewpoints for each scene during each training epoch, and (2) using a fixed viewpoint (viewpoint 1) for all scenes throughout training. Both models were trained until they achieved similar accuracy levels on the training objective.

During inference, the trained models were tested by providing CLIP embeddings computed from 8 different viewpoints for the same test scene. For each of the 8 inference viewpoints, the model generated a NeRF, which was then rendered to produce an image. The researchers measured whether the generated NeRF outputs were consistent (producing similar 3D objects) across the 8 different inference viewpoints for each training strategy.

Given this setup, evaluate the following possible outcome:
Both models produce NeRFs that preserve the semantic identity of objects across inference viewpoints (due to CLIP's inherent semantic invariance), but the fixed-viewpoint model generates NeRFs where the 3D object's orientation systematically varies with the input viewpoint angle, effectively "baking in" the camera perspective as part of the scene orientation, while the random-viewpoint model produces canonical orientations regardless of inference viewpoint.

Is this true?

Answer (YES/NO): NO